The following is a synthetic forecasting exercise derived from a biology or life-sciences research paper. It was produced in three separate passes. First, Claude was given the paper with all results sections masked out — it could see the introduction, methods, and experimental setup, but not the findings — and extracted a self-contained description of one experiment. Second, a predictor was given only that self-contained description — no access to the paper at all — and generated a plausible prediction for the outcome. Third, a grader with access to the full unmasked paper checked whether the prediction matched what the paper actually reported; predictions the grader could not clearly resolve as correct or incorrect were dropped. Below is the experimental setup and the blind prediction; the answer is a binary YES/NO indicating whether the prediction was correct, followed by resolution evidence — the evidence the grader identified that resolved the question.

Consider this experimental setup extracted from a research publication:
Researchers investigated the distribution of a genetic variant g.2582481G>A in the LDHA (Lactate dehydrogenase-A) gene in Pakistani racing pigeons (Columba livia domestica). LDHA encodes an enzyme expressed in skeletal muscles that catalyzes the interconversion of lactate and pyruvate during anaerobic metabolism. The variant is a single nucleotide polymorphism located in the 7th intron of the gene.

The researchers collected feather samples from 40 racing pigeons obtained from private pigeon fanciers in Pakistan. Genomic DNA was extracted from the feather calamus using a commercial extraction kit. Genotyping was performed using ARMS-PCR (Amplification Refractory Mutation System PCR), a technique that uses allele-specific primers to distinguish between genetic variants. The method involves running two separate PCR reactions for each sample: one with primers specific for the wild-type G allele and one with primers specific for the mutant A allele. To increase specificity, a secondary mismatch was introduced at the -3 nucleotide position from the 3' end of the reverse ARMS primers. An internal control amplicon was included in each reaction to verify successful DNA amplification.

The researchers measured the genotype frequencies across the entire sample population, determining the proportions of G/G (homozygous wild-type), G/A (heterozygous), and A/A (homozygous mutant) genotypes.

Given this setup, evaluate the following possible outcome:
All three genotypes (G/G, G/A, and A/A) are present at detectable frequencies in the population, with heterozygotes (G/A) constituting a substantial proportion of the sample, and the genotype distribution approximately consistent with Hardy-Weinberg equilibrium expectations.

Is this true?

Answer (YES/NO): YES